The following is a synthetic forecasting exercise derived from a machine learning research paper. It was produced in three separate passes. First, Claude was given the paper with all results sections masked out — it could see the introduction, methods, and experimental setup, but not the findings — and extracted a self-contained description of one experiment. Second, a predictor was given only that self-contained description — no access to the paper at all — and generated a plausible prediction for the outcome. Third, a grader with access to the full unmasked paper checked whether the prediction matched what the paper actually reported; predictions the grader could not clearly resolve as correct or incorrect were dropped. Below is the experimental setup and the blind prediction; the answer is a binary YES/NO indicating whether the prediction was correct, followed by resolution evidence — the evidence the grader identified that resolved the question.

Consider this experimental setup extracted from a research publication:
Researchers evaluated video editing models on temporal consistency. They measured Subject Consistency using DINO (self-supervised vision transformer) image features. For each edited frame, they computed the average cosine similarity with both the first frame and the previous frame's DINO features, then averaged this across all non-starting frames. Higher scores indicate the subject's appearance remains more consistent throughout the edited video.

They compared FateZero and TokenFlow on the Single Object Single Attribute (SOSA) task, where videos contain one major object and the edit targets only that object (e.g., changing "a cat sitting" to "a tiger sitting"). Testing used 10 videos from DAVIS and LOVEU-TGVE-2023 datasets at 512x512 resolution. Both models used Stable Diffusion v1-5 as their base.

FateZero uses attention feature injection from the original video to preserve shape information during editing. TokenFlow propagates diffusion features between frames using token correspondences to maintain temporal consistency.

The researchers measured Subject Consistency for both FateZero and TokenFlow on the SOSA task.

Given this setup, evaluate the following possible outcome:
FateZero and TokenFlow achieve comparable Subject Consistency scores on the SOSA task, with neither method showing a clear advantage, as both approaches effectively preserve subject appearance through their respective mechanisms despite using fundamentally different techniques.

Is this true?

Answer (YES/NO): NO